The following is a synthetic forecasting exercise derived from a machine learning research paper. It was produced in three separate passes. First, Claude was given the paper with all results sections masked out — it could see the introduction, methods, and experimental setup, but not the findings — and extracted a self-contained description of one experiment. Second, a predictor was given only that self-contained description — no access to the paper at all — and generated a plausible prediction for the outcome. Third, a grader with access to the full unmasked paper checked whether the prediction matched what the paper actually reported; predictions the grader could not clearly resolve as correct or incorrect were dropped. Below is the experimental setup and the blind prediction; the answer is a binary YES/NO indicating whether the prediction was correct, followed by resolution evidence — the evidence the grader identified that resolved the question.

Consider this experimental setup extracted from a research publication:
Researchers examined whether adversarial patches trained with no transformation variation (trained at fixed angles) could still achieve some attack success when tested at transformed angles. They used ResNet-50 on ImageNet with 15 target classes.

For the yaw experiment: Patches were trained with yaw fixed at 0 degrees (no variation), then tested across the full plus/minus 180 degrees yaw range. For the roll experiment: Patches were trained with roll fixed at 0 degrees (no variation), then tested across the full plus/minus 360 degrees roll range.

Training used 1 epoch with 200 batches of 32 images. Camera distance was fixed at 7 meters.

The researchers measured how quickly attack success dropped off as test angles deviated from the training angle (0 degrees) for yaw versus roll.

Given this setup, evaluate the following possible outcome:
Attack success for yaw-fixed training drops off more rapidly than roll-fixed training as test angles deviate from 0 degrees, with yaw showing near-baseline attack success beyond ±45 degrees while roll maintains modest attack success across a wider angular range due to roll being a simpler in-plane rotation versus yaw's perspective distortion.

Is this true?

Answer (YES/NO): NO